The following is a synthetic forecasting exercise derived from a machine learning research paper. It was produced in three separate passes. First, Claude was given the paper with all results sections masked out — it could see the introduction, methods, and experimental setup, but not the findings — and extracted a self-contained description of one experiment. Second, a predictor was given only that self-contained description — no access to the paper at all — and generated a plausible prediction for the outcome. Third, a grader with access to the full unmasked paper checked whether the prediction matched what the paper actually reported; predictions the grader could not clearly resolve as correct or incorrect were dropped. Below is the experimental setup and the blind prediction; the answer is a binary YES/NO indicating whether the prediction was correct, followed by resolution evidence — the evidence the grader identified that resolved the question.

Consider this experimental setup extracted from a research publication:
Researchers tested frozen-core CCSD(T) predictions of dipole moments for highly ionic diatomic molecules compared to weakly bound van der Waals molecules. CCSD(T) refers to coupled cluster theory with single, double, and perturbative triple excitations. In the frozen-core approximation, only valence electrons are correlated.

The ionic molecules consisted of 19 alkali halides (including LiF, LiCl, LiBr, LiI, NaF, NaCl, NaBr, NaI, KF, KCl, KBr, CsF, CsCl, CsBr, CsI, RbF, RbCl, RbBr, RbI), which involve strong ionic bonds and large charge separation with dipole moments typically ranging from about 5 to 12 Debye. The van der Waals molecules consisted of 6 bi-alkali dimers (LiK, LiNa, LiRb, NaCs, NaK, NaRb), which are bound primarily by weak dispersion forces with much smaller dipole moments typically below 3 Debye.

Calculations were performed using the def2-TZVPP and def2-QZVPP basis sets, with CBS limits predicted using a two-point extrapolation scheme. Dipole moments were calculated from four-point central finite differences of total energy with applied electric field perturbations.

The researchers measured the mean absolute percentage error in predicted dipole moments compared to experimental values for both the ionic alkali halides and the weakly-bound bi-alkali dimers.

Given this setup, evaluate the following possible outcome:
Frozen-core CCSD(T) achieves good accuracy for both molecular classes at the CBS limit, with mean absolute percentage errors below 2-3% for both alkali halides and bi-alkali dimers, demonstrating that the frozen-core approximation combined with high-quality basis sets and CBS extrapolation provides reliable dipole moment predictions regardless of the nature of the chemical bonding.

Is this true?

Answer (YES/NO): NO